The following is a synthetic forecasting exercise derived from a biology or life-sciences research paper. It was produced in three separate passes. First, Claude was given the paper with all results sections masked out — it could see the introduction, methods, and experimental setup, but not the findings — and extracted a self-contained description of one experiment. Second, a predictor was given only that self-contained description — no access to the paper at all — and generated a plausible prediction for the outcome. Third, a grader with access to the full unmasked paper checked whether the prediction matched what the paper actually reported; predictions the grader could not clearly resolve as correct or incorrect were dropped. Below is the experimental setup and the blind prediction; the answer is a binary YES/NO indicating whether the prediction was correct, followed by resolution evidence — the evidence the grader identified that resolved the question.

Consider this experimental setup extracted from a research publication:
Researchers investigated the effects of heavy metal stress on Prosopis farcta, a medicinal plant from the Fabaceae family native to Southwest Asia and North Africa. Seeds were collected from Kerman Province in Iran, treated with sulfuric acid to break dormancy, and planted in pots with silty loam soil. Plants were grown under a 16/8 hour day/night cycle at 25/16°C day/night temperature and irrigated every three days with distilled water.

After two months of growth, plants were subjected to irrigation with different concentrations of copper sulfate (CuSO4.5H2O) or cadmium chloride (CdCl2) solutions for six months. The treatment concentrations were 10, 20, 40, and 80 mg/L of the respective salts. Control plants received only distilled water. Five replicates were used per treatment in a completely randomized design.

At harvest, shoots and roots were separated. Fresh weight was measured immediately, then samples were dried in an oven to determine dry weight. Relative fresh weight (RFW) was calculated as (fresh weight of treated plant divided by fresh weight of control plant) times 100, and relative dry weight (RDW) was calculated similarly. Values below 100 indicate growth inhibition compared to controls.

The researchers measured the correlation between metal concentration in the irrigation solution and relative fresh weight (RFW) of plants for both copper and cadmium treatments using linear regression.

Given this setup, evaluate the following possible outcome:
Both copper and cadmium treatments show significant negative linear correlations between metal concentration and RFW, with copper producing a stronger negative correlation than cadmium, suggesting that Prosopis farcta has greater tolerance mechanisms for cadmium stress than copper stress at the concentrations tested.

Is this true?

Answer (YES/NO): NO